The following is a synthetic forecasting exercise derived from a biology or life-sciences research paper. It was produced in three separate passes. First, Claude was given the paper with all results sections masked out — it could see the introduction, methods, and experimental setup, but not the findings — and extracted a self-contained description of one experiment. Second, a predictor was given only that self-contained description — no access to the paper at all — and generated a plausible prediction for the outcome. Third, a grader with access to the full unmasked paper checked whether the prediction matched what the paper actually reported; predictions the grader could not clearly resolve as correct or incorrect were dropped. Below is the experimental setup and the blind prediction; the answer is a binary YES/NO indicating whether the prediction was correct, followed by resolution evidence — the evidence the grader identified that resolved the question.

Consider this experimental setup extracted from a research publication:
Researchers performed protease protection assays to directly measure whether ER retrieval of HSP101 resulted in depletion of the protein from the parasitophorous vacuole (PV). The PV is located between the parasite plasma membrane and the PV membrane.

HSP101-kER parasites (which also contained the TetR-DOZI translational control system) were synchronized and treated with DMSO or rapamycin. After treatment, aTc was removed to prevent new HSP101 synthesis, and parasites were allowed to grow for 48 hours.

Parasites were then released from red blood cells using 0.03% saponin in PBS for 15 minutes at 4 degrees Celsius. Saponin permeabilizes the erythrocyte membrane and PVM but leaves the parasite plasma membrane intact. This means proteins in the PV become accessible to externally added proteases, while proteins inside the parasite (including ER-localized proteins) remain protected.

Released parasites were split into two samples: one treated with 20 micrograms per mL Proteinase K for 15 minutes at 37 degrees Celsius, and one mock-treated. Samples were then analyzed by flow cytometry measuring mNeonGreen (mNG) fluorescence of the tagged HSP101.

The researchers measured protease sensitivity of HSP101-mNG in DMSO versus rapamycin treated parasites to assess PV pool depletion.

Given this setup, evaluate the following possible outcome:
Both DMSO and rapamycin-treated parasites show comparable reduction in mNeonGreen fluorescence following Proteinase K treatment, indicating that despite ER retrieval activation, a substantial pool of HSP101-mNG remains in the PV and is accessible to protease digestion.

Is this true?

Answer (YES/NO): NO